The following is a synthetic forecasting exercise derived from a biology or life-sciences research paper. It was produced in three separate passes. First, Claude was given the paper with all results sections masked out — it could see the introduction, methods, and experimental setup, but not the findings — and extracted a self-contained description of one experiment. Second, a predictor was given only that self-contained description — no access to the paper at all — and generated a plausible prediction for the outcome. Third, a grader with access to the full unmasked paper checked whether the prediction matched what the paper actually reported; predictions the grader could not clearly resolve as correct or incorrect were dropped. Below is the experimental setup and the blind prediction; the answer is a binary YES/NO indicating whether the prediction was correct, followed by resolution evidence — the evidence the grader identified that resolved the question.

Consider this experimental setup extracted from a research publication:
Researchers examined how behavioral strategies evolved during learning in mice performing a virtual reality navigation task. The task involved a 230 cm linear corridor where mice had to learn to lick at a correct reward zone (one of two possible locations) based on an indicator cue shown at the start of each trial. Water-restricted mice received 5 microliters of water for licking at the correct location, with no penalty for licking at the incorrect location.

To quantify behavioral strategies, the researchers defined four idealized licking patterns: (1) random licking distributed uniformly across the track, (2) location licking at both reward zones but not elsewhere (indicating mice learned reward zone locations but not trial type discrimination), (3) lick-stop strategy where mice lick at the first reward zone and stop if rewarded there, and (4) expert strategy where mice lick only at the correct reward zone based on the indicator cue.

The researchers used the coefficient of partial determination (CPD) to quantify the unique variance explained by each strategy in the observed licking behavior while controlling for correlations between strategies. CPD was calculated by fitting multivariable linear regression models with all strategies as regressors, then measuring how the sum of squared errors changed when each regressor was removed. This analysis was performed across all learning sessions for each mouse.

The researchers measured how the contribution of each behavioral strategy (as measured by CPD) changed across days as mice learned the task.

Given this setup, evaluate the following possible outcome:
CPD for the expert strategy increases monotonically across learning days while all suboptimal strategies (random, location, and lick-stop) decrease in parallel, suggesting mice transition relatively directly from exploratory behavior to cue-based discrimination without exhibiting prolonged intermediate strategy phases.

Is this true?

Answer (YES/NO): NO